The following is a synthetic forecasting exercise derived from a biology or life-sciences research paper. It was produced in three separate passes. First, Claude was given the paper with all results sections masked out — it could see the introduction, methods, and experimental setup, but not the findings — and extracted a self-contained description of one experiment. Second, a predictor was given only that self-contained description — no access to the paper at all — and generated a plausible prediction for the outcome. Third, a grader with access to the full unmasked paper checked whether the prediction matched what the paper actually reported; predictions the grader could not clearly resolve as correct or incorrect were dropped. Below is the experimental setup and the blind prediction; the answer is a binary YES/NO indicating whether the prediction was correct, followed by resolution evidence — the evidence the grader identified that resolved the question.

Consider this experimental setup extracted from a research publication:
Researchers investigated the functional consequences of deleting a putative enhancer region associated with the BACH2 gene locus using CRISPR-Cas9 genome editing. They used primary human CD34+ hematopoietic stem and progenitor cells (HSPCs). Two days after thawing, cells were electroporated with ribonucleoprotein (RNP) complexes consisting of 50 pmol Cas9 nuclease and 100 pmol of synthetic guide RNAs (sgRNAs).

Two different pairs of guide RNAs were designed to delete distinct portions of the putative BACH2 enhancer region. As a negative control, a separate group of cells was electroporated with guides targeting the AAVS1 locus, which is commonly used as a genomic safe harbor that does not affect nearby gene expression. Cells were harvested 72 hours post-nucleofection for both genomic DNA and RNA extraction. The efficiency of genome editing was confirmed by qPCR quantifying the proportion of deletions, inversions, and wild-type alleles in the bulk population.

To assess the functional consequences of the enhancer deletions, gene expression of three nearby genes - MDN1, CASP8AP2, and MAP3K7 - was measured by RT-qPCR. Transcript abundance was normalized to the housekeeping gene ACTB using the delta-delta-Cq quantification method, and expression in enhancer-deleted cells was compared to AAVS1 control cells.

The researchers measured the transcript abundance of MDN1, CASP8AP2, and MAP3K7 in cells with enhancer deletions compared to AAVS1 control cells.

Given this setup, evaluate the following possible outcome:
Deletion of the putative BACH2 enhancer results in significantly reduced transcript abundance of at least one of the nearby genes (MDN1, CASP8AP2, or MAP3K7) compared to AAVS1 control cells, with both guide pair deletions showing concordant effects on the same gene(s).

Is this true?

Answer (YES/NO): NO